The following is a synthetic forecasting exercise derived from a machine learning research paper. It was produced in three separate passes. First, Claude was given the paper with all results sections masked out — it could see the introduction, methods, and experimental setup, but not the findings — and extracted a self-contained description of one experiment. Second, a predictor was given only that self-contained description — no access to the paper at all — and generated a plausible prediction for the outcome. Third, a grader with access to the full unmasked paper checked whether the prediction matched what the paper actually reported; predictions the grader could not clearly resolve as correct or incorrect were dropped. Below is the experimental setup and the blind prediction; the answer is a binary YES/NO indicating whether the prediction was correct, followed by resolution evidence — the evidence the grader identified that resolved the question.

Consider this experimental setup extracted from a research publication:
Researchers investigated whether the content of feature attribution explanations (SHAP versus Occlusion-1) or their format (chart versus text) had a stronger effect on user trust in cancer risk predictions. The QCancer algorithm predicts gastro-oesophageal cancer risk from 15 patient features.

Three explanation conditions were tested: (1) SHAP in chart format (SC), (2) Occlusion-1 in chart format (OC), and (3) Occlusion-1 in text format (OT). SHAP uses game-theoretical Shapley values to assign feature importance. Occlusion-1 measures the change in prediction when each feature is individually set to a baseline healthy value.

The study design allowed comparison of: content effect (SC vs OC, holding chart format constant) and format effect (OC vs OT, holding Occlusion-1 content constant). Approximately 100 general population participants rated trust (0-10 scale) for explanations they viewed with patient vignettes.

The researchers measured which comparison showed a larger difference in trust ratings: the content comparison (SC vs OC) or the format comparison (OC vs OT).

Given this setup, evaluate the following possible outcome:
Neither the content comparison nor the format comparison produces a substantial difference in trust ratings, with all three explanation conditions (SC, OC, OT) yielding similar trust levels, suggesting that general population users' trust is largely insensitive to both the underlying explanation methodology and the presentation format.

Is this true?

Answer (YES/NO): NO